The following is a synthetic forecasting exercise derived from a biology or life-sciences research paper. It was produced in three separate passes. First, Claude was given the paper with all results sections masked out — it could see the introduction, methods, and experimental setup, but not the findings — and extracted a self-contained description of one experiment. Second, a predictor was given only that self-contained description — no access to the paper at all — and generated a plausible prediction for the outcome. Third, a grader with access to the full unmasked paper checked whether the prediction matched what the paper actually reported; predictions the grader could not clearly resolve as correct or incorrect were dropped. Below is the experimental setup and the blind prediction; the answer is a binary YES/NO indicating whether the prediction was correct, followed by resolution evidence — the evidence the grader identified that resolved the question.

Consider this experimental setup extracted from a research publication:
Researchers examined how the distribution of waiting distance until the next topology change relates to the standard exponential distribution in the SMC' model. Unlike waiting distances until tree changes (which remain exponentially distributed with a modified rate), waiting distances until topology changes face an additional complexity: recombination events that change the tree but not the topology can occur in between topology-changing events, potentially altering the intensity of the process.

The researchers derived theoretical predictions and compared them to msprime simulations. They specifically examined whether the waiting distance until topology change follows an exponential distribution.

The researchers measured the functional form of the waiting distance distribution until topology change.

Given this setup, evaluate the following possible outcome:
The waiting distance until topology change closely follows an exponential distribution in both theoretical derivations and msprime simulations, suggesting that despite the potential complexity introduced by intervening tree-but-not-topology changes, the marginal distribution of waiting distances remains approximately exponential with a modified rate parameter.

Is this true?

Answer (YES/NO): YES